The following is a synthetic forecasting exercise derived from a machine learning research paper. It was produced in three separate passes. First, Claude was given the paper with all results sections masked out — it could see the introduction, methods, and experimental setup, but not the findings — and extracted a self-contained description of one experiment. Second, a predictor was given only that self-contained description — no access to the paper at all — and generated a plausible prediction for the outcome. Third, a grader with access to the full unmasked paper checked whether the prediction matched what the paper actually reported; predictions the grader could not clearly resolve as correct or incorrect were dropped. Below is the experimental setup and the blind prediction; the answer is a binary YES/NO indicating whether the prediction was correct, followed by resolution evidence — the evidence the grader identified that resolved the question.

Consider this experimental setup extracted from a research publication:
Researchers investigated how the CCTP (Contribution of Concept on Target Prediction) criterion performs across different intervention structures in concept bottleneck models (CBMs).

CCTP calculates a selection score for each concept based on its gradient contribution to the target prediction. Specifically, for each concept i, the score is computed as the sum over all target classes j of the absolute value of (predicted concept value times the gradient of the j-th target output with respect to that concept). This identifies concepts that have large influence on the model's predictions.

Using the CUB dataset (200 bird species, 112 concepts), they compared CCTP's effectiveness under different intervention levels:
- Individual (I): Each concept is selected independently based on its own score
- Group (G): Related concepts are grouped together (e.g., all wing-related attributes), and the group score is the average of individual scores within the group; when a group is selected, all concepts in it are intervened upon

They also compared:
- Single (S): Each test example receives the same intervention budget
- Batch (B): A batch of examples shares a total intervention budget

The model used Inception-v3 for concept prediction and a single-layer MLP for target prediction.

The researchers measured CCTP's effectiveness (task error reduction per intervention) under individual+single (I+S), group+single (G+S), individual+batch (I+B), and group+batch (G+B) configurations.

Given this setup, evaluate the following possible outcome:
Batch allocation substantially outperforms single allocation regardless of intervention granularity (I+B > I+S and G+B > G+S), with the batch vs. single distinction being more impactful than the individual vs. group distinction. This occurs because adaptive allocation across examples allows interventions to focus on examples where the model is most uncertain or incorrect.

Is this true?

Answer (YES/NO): NO